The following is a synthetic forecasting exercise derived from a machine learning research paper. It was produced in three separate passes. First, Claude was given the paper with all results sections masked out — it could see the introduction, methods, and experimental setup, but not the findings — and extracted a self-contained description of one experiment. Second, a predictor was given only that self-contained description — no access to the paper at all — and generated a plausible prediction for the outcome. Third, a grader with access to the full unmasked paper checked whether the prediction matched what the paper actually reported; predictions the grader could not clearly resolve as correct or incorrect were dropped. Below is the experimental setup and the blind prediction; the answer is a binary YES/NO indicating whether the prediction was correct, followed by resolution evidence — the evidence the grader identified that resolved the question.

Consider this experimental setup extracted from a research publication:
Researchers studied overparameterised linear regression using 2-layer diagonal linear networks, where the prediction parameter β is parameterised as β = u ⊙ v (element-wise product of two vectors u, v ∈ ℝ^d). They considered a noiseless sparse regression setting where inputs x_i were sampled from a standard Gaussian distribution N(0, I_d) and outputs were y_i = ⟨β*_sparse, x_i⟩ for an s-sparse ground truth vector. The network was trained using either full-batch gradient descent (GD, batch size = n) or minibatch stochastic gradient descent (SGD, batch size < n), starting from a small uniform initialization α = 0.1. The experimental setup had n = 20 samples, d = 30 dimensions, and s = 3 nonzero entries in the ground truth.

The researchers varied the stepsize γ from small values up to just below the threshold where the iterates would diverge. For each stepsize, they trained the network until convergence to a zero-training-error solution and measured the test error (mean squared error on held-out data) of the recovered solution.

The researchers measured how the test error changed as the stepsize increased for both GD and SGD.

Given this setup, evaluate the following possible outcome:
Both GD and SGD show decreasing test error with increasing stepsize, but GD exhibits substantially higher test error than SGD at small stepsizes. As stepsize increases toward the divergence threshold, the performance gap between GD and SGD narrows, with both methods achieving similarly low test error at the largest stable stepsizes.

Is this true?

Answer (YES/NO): NO